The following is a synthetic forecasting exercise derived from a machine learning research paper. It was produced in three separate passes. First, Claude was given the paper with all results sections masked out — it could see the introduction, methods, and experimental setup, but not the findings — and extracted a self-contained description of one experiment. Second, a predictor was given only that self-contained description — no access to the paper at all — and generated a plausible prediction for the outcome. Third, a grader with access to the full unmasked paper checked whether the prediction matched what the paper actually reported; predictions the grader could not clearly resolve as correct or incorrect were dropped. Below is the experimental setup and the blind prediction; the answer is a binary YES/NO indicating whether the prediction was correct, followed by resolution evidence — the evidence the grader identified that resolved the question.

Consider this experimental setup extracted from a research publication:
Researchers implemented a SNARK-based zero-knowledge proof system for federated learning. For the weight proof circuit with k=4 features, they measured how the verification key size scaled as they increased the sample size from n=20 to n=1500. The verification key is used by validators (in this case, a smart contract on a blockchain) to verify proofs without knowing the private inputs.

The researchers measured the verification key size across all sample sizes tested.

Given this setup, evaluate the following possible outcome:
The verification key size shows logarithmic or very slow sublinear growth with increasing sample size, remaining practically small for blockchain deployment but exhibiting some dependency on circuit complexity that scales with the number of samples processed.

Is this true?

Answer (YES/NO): NO